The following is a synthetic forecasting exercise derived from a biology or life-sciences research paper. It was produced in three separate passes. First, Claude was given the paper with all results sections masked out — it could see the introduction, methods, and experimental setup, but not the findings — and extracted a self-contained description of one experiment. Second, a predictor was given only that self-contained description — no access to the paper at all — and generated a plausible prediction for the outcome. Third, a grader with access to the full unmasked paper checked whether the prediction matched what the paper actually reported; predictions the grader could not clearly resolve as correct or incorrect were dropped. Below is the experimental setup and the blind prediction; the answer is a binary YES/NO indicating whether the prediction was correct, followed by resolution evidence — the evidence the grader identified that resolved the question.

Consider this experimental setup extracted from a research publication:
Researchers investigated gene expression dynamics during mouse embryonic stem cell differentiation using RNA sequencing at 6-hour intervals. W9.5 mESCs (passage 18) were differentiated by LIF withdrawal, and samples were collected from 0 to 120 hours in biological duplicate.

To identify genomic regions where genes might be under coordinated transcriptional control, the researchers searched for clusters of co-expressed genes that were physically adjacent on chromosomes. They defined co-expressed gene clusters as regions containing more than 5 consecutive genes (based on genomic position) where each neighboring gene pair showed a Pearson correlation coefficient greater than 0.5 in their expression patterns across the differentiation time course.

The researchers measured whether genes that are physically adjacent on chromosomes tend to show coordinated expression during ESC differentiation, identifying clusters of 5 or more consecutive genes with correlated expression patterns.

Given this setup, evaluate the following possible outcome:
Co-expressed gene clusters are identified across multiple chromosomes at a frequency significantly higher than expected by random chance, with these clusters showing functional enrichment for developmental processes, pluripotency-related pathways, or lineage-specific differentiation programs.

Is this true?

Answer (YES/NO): NO